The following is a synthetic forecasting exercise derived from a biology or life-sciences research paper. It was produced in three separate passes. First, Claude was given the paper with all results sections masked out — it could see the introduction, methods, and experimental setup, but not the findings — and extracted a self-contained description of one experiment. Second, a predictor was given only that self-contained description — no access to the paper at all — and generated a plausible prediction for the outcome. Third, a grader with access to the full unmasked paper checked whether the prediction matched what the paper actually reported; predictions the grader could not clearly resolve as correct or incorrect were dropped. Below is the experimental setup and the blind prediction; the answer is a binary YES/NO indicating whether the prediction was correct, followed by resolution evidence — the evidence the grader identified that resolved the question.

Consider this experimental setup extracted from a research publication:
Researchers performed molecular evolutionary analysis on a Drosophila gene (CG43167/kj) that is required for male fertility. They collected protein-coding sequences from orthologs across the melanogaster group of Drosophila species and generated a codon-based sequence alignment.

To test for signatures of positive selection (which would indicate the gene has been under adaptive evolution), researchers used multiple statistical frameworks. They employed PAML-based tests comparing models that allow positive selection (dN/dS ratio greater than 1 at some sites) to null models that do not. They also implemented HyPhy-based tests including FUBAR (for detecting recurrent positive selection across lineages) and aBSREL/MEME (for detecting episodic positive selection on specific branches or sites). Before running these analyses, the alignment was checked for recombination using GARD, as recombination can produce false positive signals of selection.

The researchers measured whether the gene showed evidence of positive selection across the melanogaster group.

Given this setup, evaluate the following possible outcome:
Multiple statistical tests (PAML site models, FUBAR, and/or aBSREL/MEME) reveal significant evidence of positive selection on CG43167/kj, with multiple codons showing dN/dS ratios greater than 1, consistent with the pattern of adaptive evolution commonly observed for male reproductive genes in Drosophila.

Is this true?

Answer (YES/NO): NO